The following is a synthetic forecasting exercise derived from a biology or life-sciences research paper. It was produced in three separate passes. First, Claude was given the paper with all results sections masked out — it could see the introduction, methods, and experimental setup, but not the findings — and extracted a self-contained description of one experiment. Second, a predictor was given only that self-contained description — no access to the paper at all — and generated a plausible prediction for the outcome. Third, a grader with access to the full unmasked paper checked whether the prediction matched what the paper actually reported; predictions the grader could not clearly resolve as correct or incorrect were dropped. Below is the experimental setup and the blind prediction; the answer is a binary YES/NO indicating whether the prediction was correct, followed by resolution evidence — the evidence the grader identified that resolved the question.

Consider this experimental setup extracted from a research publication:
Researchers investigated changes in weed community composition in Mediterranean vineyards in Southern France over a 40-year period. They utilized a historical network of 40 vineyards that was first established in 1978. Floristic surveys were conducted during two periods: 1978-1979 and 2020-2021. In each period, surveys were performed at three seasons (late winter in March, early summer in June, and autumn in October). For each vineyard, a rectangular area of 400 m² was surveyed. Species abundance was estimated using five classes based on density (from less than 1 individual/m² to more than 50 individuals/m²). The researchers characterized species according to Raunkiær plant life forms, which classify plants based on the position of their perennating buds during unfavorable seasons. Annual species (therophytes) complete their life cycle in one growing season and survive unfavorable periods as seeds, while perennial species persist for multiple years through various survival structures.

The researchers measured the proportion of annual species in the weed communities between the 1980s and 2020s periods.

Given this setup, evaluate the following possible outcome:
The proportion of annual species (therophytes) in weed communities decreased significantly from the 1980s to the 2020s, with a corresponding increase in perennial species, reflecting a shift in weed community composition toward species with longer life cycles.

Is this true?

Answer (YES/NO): NO